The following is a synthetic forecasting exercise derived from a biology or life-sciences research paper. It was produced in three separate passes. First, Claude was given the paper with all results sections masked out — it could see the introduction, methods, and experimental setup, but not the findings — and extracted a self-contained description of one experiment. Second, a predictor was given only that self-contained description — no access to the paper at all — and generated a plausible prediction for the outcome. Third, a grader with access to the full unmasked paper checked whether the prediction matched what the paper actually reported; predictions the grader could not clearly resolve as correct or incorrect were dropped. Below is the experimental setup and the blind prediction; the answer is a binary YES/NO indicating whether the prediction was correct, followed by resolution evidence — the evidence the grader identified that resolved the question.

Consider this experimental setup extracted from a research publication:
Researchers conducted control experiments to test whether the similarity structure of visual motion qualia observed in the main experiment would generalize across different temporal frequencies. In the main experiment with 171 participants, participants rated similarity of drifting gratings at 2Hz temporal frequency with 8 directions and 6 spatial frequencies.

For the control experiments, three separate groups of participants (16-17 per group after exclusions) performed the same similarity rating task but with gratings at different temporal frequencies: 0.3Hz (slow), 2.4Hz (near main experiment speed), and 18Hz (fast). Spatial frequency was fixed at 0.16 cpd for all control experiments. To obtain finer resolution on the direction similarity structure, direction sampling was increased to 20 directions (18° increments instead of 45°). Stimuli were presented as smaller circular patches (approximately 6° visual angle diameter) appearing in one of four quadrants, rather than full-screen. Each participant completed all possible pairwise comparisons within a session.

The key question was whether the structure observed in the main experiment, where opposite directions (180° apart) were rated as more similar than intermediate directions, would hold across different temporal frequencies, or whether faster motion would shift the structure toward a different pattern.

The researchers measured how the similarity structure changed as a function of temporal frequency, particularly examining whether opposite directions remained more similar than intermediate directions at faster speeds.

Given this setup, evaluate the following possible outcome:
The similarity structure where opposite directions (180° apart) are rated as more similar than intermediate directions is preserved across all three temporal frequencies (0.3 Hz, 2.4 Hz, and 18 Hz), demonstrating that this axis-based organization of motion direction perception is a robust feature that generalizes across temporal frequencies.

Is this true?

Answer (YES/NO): YES